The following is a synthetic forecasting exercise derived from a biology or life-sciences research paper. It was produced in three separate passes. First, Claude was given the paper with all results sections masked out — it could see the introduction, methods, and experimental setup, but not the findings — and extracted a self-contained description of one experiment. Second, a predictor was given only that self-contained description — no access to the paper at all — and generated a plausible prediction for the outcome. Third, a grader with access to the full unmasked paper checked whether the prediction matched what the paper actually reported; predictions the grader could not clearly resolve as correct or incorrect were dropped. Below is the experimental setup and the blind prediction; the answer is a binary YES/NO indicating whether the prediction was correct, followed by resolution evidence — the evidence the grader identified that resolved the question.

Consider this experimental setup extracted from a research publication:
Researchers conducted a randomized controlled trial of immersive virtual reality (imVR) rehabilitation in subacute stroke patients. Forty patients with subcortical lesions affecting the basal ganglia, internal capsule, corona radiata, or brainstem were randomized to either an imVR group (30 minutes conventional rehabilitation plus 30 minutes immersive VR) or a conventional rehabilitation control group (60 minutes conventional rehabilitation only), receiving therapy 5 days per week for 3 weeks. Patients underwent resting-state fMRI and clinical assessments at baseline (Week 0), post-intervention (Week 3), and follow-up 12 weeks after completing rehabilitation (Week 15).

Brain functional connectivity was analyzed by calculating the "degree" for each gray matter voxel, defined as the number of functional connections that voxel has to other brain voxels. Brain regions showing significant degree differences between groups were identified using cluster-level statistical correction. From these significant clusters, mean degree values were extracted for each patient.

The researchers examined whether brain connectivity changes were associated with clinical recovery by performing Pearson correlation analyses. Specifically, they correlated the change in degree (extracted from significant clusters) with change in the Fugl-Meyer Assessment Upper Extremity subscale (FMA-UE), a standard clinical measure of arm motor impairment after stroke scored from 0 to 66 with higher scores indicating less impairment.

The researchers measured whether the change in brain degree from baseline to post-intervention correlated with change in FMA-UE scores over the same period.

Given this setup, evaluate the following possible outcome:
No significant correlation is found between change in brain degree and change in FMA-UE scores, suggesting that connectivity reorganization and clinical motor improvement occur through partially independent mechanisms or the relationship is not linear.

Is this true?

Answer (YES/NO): NO